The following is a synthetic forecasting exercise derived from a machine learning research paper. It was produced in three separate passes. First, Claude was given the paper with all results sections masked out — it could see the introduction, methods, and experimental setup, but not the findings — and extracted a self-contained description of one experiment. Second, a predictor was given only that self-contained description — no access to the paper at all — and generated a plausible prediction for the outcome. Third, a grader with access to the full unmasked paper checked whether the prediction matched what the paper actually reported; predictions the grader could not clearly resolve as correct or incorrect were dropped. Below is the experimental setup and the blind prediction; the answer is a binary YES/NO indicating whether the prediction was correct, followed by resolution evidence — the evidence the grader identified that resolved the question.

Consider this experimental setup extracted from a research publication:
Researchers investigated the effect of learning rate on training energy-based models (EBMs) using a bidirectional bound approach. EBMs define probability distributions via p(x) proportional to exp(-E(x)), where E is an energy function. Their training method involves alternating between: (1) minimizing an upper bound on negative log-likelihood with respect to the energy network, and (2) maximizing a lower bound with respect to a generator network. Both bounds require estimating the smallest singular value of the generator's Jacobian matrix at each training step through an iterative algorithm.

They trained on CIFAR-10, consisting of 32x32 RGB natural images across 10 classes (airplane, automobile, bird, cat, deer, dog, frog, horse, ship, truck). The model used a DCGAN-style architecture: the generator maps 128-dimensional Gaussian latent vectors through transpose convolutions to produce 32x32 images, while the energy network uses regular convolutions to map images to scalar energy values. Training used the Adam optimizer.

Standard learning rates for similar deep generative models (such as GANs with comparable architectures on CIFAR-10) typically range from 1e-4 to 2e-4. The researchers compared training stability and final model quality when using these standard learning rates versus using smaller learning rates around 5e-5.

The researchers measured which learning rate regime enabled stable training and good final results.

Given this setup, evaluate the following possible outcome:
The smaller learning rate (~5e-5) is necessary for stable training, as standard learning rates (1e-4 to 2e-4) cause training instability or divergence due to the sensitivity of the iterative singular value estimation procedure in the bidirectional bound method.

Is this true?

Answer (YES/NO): NO